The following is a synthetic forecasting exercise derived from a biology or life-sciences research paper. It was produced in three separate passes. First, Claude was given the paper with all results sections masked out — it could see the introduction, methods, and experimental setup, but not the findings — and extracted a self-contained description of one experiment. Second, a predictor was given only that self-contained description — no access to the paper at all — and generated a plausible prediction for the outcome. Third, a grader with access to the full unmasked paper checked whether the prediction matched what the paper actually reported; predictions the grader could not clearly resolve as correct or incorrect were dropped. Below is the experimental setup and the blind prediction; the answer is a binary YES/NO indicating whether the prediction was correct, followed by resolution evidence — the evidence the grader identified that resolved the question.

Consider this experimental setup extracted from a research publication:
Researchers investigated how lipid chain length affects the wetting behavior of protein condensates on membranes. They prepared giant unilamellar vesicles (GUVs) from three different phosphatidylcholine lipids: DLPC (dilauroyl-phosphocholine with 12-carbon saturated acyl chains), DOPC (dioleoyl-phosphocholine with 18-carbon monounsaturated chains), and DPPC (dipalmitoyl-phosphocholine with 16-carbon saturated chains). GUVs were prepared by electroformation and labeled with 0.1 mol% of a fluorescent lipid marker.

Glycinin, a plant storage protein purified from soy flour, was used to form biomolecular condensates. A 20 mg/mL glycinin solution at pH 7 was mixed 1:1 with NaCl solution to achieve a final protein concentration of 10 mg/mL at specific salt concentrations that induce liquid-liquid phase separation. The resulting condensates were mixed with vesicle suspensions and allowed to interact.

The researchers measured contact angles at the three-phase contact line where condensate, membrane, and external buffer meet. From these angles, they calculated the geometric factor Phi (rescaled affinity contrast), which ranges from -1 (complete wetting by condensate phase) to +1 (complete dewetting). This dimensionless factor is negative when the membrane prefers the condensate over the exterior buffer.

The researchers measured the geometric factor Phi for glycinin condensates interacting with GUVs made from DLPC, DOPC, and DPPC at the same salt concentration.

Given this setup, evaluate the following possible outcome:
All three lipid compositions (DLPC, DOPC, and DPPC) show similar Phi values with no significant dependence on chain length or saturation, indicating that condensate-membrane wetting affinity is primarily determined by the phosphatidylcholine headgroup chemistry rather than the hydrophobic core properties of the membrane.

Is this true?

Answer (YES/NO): NO